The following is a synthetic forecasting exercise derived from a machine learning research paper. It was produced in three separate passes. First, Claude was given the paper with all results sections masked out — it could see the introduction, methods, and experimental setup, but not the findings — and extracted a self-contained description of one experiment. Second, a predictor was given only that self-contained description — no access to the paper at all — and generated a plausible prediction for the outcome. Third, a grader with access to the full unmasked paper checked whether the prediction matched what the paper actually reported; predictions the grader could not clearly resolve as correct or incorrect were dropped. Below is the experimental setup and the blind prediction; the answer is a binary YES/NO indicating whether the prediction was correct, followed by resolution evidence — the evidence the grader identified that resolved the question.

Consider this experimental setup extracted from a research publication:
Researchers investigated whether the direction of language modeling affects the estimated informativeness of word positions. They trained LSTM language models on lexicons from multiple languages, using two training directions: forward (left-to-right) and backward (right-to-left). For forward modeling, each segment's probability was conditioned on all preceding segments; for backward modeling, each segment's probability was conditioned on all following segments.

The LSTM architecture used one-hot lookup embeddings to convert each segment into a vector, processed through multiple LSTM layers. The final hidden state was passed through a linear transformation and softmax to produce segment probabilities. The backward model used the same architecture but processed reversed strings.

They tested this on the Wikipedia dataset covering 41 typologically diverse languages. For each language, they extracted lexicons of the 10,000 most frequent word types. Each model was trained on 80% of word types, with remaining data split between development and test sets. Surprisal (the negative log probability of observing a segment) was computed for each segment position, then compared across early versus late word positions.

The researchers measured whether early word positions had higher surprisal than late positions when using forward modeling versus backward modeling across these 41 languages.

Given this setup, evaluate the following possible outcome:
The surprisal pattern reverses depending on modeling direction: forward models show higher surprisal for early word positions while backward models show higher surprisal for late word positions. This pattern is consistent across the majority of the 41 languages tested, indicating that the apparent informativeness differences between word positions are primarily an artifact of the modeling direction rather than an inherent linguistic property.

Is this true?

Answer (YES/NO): NO